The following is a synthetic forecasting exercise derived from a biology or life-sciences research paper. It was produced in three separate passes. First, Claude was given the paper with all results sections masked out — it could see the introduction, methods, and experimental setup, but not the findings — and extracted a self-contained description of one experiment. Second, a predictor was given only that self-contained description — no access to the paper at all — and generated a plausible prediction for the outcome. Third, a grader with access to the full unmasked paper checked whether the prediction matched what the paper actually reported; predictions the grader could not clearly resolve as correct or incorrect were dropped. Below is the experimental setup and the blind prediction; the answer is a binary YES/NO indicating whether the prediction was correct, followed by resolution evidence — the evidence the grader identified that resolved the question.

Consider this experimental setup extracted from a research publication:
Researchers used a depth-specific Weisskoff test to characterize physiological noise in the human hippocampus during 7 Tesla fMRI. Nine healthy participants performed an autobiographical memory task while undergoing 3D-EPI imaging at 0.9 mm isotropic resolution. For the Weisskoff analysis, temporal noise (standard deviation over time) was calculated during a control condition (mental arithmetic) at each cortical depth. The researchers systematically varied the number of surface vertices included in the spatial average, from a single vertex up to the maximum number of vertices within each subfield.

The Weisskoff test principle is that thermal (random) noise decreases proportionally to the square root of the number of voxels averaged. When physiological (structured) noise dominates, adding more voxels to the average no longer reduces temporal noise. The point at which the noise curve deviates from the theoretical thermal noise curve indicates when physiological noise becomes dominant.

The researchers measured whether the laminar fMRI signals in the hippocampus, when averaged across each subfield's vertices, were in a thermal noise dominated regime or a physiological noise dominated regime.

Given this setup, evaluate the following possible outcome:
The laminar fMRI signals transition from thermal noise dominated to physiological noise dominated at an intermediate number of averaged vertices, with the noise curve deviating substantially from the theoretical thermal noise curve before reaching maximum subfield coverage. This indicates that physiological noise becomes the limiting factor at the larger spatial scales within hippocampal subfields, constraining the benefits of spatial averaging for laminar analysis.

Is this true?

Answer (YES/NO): YES